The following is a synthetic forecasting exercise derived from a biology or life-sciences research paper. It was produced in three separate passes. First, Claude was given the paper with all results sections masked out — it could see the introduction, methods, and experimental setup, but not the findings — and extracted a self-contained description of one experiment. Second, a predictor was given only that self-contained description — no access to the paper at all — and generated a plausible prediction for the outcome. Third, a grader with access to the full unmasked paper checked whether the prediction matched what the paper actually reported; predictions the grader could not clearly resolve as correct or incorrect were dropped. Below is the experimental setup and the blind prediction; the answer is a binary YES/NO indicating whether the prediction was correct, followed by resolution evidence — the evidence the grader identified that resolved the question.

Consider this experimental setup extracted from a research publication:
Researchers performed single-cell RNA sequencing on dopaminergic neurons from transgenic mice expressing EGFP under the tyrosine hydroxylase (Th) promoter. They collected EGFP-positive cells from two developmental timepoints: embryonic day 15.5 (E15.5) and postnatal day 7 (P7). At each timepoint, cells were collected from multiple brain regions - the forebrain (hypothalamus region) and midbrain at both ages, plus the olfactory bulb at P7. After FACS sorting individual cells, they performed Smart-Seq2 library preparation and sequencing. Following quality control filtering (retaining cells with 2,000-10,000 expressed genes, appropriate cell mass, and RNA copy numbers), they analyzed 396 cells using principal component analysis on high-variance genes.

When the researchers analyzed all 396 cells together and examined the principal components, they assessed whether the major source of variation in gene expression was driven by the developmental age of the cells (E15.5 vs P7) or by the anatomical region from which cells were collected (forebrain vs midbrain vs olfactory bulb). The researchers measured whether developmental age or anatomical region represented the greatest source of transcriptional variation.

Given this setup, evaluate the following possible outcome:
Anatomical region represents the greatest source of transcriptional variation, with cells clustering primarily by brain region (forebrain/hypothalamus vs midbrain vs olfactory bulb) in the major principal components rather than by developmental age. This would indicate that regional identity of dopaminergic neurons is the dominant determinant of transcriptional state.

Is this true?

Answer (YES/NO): NO